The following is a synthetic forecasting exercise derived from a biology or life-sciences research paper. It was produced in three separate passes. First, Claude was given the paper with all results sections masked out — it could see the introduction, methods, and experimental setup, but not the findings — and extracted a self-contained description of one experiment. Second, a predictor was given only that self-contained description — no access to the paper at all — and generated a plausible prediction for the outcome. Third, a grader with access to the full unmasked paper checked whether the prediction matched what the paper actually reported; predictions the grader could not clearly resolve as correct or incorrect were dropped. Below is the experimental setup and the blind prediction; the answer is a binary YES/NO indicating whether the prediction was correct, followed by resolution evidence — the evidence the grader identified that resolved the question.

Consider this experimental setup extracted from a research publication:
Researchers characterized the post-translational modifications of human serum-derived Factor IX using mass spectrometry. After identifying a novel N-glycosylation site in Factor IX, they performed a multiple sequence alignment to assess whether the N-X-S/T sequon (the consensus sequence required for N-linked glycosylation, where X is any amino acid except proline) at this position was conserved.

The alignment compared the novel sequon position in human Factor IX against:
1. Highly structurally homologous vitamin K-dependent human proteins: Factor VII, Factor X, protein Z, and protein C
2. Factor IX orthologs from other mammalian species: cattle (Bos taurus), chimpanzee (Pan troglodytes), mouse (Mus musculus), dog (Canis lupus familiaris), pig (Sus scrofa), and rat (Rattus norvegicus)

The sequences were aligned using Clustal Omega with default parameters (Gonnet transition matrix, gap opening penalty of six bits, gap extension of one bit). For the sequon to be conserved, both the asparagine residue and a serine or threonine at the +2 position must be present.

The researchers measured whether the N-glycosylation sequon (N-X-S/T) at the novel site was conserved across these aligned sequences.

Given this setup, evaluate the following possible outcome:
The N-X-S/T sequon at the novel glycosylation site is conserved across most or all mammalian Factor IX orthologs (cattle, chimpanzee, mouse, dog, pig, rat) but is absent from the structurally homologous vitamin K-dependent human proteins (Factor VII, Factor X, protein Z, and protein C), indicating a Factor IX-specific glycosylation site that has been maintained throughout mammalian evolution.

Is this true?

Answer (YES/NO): NO